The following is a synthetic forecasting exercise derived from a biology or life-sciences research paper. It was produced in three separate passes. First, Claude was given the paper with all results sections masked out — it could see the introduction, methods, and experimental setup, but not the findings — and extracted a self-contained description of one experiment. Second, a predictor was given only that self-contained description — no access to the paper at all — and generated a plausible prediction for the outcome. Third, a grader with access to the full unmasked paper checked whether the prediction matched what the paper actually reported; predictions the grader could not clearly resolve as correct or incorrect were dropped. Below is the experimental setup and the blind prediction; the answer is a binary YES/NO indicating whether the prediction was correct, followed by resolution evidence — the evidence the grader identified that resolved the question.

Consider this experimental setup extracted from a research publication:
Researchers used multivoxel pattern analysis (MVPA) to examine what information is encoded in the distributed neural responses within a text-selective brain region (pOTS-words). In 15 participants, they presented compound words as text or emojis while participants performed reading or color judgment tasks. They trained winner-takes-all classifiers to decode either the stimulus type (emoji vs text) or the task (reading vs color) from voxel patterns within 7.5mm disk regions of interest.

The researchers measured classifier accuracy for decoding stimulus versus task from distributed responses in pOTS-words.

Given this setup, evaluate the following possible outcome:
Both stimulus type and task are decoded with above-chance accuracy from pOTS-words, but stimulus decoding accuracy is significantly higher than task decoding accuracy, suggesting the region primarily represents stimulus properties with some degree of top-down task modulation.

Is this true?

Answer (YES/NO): YES